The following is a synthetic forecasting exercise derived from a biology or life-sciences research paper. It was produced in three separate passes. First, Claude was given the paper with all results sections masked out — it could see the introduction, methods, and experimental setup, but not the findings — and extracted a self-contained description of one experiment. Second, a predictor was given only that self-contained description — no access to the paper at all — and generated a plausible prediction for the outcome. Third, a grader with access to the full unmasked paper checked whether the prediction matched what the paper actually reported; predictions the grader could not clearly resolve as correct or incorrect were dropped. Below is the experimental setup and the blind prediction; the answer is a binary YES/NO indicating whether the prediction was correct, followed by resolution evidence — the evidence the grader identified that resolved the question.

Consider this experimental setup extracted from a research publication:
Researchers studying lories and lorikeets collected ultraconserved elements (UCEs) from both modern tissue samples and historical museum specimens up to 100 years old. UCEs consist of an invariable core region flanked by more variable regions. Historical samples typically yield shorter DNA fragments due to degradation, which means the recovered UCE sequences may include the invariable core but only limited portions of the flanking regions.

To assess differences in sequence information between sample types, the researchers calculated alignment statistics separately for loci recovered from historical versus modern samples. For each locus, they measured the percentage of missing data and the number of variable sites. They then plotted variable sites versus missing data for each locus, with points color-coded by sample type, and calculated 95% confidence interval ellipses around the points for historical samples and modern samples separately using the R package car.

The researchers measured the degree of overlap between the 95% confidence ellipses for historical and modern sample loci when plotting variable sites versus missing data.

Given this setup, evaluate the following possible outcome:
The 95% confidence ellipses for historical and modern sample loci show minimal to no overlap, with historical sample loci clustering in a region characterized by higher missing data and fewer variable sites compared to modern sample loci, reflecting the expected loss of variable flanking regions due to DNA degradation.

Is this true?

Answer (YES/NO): NO